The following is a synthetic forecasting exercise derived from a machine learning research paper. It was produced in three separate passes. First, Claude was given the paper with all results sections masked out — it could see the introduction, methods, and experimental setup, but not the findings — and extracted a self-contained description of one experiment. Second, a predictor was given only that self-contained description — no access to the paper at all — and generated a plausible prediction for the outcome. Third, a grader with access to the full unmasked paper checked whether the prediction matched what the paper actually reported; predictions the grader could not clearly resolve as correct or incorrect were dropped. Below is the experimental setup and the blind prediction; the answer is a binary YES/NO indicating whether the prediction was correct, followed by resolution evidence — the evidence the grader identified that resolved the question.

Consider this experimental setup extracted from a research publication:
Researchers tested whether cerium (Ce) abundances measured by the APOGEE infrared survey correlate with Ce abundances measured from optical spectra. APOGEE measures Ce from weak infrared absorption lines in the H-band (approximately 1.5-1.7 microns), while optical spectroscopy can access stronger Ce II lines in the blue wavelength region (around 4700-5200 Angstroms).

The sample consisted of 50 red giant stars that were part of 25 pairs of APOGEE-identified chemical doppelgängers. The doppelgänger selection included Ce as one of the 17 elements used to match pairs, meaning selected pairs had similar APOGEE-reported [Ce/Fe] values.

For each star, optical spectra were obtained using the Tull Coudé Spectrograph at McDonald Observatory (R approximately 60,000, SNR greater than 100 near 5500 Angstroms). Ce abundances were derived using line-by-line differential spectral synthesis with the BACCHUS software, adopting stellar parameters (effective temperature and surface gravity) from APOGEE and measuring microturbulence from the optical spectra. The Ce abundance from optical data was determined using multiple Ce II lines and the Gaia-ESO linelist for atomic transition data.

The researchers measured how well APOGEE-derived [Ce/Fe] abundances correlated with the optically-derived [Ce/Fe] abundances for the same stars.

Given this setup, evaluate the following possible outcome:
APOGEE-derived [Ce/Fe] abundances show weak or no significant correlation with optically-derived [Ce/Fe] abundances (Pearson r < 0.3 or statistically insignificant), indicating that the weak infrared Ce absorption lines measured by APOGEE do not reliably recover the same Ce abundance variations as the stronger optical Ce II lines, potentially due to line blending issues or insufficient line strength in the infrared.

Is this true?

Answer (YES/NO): NO